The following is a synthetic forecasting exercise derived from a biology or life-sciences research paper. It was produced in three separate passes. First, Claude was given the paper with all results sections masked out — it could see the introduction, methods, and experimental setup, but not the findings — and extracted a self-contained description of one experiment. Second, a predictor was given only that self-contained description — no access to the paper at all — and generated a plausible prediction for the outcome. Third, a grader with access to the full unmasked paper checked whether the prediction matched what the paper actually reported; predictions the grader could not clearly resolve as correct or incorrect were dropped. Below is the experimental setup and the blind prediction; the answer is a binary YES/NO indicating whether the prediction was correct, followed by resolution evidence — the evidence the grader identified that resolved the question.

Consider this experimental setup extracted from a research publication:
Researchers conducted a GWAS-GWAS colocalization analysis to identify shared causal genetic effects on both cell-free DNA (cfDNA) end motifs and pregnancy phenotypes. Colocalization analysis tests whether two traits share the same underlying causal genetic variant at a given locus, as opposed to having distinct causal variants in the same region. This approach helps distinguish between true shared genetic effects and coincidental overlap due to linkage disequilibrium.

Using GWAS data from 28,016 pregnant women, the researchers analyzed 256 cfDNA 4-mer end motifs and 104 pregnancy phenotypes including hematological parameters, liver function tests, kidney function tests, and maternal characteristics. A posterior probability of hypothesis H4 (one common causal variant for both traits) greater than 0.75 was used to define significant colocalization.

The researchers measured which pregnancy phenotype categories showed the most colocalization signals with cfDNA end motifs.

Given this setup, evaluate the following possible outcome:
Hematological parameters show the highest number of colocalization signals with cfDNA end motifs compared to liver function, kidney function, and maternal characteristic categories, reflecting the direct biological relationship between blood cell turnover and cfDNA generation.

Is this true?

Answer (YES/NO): YES